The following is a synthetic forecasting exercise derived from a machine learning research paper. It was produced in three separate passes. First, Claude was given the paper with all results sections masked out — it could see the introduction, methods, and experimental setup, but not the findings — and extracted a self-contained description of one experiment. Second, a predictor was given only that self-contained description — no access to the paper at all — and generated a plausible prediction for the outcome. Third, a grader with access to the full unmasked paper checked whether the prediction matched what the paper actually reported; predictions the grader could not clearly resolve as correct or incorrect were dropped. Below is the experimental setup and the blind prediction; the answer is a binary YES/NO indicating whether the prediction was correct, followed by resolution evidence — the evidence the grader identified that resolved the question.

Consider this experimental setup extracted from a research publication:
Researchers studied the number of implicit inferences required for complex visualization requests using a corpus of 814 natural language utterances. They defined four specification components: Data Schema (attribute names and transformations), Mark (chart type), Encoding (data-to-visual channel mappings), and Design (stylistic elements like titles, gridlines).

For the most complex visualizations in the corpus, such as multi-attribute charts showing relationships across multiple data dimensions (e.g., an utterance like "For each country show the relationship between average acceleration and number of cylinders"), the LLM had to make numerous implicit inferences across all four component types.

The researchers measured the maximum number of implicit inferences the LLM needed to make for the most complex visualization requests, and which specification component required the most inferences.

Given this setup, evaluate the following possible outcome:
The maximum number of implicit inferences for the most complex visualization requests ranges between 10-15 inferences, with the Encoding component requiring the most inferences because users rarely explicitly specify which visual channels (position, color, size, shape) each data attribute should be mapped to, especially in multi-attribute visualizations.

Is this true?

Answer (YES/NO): NO